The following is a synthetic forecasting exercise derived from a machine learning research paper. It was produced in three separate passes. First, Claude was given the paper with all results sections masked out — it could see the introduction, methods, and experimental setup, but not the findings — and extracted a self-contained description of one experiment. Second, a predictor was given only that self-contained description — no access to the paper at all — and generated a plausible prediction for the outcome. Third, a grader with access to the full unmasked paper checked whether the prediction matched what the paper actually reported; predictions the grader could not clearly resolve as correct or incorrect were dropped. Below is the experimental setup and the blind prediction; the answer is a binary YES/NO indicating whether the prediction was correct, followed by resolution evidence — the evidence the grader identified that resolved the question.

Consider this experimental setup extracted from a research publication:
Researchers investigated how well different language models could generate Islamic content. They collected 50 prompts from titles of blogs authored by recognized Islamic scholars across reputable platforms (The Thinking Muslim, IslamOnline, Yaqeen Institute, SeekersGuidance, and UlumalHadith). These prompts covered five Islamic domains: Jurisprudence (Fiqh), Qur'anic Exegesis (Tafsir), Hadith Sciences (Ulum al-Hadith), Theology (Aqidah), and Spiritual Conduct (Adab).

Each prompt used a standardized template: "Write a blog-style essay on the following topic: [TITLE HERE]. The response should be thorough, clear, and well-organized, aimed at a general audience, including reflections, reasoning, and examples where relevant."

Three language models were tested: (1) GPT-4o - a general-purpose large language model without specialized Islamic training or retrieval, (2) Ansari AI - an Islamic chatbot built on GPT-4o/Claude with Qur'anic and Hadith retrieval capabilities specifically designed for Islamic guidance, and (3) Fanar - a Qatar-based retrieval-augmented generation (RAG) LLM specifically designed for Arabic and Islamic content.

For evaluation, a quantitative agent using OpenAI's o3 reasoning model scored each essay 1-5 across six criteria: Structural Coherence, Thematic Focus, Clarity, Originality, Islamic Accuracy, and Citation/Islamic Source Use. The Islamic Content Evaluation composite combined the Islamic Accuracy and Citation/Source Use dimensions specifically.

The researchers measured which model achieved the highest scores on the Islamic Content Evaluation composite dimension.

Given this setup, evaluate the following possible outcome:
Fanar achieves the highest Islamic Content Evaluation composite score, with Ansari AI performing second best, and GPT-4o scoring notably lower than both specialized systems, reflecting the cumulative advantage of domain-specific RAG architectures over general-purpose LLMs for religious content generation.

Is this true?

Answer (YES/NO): NO